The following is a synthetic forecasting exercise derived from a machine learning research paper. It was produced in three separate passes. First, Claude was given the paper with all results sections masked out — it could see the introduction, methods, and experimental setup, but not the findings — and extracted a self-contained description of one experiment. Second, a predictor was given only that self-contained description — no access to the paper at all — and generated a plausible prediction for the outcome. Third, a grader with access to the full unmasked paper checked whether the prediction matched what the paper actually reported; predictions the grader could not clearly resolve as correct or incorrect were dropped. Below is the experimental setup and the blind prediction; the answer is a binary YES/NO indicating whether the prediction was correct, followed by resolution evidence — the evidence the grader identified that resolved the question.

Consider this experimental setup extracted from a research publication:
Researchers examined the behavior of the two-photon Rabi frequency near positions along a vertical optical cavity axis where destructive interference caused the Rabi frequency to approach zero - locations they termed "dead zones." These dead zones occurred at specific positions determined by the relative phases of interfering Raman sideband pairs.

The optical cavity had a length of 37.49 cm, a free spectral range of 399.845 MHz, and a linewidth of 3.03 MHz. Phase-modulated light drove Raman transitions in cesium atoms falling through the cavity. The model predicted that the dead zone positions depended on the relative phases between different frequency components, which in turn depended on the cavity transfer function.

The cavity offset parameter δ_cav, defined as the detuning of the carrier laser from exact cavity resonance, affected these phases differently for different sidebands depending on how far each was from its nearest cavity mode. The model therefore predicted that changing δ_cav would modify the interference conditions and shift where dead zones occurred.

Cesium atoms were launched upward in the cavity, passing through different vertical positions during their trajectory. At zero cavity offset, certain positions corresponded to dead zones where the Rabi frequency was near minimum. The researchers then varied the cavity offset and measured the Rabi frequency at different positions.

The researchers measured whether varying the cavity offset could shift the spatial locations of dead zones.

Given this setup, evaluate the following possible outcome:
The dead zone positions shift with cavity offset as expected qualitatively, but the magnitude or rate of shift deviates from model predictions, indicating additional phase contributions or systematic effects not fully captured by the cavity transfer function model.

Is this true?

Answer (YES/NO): NO